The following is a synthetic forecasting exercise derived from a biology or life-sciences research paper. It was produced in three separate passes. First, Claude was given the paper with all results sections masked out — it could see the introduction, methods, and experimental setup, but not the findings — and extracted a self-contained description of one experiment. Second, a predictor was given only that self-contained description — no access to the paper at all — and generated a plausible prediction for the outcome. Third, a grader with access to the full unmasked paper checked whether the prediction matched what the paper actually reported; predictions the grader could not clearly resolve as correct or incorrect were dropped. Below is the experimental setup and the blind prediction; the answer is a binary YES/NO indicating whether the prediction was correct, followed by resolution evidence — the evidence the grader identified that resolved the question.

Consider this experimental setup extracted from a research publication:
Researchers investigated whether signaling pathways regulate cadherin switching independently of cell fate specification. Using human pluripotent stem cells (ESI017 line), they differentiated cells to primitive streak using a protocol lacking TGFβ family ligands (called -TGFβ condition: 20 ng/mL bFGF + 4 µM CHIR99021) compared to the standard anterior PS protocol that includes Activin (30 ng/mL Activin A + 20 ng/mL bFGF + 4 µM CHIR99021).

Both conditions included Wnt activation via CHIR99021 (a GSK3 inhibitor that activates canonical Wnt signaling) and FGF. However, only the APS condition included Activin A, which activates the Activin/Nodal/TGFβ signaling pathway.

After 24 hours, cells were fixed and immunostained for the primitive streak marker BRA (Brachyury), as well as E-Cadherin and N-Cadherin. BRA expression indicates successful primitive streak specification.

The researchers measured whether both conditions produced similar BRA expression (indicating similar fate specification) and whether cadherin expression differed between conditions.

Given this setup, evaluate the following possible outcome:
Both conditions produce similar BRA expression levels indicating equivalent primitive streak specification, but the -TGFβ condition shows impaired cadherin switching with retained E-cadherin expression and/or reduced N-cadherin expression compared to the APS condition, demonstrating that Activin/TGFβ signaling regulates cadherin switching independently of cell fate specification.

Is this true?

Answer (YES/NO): YES